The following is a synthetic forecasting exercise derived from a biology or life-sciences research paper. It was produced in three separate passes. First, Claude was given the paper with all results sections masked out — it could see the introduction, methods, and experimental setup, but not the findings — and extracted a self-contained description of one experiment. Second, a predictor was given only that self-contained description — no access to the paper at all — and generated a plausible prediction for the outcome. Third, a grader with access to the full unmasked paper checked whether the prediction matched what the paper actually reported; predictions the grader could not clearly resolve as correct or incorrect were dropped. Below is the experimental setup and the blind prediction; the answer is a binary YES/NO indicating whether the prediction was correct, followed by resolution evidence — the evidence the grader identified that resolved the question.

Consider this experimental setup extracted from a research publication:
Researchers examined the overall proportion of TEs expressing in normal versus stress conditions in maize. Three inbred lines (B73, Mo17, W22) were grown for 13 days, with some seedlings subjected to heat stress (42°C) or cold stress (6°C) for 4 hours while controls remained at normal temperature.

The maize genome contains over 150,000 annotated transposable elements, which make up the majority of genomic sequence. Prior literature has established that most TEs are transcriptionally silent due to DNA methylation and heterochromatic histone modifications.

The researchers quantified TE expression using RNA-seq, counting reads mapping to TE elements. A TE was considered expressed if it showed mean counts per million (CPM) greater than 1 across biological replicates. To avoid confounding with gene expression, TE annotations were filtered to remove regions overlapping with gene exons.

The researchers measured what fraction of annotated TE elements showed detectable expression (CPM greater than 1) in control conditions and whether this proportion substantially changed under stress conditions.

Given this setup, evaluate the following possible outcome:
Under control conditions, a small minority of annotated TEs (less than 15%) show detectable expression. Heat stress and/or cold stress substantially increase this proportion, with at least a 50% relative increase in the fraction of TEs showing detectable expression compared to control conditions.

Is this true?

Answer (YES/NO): NO